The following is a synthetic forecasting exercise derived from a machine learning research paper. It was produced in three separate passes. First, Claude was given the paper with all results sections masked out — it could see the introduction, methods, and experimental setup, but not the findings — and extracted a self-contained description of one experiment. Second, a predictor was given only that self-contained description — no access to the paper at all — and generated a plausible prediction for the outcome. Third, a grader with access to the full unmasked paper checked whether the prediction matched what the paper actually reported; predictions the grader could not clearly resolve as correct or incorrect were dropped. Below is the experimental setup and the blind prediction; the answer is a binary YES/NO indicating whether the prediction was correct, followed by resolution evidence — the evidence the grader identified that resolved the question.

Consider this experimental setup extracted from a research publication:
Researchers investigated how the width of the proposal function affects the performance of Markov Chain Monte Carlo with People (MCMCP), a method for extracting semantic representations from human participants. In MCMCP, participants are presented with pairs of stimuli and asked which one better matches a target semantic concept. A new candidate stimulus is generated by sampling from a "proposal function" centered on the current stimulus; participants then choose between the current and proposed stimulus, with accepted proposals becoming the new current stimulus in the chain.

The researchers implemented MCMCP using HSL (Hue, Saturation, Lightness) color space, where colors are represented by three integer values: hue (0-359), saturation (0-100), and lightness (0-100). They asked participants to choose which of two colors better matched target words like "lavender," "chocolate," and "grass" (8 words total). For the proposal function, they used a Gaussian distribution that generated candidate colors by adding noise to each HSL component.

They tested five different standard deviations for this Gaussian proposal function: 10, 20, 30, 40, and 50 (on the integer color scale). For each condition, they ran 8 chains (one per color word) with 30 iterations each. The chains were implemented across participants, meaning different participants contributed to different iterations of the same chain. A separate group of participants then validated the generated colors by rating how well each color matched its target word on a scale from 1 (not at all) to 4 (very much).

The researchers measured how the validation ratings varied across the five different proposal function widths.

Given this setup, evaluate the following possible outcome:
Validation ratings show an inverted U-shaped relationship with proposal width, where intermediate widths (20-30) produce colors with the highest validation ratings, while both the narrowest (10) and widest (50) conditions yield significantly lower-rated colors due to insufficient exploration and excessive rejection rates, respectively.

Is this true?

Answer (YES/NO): NO